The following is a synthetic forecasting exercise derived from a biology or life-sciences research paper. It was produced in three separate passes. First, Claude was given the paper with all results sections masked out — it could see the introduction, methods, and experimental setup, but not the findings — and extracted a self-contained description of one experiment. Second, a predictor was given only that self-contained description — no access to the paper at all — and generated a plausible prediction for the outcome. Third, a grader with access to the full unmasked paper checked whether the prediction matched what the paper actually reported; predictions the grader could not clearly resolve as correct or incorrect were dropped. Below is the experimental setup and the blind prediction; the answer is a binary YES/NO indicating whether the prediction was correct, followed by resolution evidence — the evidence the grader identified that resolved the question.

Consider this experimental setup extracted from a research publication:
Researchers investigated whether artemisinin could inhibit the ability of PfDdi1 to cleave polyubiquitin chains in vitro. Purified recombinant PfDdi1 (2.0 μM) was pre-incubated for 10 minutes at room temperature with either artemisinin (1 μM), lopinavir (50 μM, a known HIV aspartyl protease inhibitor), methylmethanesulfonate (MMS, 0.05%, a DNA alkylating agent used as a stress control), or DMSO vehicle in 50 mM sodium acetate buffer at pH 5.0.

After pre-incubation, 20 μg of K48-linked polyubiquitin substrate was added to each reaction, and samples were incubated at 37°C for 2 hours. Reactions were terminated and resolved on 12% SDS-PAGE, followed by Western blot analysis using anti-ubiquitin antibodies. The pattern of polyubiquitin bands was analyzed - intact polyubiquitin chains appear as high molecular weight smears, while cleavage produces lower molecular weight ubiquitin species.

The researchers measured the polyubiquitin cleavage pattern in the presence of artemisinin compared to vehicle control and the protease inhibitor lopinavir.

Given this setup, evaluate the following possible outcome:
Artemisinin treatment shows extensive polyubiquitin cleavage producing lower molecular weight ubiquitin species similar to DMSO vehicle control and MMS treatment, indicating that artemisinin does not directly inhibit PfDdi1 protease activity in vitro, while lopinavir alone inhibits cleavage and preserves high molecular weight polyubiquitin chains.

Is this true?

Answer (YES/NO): NO